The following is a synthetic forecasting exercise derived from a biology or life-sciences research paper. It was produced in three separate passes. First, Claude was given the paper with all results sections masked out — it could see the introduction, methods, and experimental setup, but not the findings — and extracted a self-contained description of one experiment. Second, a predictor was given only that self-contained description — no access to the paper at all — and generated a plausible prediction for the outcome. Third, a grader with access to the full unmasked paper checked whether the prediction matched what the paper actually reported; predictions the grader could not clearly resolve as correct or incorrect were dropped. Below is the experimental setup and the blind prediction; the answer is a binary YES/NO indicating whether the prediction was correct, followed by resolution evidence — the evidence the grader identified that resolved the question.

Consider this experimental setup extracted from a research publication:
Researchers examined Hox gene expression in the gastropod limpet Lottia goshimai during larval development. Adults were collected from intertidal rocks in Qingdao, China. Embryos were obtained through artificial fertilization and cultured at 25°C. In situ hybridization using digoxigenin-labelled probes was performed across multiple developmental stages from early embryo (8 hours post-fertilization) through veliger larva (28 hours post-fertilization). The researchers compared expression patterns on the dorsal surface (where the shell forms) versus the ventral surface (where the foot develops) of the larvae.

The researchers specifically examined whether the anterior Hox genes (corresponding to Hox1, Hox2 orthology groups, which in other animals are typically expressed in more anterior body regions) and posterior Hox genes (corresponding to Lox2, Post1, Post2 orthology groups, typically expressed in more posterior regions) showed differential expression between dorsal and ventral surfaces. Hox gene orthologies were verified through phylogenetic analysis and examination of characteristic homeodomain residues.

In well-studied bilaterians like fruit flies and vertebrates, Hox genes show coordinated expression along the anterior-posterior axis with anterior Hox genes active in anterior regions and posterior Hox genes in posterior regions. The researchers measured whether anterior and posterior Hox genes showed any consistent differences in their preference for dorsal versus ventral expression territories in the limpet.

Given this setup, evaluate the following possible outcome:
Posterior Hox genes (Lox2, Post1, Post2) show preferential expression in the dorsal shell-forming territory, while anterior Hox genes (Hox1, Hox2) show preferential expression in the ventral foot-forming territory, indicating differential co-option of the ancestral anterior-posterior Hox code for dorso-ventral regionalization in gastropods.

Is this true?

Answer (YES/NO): NO